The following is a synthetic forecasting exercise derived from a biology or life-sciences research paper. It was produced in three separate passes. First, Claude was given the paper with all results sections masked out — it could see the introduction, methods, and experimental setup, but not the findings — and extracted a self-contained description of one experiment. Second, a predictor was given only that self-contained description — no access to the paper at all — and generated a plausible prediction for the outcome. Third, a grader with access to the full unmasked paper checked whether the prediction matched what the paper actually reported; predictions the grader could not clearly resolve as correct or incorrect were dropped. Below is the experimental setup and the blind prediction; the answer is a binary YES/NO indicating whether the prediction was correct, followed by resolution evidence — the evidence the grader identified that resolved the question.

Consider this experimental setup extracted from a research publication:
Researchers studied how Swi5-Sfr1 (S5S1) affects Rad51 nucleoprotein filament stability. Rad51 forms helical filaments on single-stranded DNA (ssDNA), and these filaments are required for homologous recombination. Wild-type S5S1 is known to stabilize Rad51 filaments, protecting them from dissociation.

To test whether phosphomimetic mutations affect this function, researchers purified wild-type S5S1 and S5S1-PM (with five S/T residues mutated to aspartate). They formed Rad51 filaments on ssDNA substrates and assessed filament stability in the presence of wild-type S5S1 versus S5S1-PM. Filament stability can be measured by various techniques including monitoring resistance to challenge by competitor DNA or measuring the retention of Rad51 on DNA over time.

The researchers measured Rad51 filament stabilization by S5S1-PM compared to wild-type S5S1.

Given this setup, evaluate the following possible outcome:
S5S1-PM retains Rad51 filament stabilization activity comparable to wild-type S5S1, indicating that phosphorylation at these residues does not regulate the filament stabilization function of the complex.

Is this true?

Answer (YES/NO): NO